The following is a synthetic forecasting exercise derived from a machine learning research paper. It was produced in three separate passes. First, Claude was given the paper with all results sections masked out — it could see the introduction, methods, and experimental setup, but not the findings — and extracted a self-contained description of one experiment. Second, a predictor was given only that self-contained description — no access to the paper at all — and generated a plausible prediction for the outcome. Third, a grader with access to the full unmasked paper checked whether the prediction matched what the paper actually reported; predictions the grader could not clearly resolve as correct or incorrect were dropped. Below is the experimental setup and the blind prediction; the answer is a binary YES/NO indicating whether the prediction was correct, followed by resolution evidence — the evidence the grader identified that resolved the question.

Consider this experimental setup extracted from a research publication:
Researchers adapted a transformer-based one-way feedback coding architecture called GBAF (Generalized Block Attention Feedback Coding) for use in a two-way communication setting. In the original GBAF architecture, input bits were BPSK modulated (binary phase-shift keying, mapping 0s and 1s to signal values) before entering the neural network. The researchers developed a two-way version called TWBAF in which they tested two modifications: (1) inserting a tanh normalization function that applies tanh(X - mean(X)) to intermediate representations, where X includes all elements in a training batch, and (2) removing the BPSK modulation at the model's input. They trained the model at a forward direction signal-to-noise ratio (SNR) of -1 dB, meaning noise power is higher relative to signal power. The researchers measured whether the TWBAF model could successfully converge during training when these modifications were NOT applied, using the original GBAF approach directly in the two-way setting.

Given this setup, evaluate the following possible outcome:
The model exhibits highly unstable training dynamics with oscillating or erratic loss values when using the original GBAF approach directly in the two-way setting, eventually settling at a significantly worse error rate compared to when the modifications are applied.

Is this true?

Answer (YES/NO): NO